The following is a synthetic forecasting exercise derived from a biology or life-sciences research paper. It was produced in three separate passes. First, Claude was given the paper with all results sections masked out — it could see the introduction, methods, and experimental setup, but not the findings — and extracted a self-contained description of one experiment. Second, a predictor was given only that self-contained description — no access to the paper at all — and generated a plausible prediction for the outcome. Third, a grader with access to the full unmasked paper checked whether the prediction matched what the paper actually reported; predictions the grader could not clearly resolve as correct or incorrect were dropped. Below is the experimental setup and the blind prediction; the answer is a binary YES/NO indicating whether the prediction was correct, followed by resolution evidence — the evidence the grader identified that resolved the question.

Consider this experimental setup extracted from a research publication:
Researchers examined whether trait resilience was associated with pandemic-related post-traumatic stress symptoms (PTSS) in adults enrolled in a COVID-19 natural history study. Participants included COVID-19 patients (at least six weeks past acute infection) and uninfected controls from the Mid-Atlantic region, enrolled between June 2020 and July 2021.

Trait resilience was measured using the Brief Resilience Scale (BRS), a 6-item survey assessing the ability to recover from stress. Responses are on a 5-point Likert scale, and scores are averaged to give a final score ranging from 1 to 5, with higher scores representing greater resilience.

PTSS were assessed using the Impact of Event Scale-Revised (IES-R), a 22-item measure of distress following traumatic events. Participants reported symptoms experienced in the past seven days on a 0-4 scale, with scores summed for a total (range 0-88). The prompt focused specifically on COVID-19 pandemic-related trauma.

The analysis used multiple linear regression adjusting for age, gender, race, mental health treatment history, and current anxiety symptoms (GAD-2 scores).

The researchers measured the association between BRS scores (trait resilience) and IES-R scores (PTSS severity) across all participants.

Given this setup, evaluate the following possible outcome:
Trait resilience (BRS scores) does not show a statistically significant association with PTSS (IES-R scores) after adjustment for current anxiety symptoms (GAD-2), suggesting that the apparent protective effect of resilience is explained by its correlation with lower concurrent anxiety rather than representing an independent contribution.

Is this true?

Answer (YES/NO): NO